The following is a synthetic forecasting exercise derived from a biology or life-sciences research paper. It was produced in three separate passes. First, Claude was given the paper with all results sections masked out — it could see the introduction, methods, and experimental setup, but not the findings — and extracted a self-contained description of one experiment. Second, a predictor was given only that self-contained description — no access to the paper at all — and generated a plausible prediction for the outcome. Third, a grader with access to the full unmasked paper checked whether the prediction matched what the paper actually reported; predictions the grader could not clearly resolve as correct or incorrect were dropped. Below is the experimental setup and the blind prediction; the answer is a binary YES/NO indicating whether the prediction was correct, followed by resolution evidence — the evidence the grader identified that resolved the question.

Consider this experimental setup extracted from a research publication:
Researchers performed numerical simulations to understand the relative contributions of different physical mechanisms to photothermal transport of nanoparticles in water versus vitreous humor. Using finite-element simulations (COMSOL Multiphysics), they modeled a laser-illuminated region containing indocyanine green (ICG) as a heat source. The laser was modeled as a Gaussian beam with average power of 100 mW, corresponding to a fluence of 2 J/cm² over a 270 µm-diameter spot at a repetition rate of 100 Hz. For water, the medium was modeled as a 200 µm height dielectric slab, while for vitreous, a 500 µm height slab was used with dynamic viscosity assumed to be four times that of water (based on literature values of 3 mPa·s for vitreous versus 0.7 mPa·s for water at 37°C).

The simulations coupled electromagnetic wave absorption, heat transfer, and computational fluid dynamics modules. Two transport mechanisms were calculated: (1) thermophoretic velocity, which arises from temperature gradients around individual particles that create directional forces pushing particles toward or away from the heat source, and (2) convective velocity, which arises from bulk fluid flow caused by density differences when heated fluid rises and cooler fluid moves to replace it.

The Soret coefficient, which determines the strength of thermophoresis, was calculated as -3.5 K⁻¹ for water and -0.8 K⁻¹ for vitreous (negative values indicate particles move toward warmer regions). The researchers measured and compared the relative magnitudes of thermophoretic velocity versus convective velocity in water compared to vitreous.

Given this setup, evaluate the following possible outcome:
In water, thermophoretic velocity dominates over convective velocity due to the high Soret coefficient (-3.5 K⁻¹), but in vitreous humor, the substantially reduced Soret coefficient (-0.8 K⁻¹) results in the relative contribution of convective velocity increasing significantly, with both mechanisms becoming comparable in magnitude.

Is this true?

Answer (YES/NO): NO